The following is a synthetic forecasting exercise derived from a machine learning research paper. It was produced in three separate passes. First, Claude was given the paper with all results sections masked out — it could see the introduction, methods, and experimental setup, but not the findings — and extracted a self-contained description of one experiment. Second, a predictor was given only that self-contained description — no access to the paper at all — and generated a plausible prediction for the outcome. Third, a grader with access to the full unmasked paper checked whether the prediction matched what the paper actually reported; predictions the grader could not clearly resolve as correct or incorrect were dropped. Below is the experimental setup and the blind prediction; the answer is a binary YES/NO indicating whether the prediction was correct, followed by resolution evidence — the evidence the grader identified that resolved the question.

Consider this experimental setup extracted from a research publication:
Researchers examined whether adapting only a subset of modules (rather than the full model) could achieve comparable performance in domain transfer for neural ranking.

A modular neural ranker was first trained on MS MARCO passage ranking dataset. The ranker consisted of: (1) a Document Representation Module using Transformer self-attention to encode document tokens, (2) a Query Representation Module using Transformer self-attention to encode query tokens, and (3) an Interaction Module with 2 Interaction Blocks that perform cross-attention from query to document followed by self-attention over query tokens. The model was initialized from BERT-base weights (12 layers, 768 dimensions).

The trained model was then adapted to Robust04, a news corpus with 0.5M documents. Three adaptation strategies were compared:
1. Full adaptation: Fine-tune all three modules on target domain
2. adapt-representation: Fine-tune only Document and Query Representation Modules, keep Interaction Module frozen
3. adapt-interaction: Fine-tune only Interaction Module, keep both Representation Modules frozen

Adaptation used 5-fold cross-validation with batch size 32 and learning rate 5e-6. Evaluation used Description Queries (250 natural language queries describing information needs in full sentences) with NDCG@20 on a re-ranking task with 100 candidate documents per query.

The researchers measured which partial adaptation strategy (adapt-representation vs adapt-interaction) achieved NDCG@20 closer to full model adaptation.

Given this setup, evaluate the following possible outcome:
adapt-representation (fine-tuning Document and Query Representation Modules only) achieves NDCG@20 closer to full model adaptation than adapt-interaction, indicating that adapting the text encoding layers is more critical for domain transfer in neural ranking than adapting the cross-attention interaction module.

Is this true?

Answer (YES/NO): YES